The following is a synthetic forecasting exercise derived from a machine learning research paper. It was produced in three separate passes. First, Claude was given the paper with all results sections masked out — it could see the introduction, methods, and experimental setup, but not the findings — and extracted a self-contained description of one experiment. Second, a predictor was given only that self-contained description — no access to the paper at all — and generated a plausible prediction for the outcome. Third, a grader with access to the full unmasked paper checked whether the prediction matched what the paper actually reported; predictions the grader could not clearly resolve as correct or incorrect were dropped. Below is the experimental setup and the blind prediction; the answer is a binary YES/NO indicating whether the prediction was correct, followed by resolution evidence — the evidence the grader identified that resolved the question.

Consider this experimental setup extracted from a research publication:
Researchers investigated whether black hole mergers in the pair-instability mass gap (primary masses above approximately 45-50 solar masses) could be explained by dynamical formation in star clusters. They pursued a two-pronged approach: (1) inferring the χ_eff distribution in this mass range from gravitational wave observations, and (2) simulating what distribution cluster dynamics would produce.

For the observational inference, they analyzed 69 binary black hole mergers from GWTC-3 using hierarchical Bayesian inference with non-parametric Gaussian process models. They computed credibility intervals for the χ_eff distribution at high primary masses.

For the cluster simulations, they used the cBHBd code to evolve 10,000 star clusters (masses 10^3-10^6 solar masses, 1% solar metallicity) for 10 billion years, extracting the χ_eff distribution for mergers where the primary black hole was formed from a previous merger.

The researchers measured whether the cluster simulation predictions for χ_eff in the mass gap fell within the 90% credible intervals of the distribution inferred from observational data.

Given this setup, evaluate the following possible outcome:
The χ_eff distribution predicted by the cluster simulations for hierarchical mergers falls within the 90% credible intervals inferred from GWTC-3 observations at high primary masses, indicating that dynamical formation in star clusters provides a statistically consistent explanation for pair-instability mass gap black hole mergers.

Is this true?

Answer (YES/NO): YES